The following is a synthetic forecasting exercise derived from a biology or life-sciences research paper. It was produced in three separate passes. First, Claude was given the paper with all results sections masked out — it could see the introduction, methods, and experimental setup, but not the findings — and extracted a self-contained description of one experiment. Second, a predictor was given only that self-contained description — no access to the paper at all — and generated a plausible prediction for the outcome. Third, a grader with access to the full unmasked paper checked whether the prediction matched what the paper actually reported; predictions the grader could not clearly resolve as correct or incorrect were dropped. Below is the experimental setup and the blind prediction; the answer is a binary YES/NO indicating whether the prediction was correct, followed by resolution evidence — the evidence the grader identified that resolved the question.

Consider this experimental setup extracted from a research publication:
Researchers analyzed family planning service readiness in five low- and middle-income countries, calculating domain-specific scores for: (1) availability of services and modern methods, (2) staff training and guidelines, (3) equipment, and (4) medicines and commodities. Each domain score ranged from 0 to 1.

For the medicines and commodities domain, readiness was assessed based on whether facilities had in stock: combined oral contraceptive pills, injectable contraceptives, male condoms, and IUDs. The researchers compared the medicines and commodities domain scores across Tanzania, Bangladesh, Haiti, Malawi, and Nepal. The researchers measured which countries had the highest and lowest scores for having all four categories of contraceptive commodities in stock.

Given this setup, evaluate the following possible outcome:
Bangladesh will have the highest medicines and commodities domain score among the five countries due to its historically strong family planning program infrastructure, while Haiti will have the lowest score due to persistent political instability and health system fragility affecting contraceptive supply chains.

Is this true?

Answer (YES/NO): NO